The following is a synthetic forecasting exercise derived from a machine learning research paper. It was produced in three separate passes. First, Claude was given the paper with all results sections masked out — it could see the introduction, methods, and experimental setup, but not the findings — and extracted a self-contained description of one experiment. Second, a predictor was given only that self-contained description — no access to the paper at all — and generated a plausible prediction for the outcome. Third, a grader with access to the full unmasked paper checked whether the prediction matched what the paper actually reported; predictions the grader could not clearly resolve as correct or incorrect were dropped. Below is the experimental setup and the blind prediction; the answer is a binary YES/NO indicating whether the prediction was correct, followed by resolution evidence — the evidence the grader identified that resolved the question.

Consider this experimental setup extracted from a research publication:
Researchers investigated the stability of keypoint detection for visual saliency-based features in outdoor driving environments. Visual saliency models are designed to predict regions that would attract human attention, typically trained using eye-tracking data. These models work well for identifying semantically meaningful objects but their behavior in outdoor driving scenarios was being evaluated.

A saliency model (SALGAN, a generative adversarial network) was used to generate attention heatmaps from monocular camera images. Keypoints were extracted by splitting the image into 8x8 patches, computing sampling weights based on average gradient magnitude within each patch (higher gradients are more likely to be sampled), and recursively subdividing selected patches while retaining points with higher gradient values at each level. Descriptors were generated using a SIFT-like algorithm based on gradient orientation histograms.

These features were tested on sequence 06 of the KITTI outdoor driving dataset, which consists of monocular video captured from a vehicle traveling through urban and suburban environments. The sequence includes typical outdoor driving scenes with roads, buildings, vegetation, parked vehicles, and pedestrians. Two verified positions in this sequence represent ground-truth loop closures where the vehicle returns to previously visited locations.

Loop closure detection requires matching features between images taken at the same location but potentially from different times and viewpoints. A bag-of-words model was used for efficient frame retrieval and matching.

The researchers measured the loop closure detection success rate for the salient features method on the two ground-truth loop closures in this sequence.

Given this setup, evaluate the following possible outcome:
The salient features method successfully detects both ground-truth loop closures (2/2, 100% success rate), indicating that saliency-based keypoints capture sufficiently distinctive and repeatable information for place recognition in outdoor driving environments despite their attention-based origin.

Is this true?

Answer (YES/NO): NO